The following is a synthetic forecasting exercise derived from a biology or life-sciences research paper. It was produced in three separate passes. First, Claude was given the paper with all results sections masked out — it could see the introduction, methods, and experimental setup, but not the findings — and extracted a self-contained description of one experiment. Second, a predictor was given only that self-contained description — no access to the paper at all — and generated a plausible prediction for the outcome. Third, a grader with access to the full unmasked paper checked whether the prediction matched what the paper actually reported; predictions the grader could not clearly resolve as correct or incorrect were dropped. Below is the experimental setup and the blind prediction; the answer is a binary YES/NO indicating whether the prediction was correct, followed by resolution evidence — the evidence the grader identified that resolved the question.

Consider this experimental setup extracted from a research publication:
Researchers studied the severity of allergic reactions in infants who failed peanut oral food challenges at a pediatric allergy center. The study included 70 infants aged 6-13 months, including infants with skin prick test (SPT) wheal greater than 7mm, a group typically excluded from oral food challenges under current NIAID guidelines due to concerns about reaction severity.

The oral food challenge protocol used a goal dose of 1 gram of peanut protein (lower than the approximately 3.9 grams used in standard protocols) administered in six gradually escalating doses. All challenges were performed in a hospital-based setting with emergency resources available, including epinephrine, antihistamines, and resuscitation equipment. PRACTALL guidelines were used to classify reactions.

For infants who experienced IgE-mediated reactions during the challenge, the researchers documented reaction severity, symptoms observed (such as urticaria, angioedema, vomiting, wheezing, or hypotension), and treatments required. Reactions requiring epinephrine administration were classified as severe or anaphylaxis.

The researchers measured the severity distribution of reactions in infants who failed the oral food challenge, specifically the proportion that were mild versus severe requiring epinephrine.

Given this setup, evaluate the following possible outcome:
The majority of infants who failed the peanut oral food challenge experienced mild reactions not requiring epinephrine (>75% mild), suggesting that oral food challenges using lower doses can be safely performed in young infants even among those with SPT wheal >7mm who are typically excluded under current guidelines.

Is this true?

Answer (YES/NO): NO